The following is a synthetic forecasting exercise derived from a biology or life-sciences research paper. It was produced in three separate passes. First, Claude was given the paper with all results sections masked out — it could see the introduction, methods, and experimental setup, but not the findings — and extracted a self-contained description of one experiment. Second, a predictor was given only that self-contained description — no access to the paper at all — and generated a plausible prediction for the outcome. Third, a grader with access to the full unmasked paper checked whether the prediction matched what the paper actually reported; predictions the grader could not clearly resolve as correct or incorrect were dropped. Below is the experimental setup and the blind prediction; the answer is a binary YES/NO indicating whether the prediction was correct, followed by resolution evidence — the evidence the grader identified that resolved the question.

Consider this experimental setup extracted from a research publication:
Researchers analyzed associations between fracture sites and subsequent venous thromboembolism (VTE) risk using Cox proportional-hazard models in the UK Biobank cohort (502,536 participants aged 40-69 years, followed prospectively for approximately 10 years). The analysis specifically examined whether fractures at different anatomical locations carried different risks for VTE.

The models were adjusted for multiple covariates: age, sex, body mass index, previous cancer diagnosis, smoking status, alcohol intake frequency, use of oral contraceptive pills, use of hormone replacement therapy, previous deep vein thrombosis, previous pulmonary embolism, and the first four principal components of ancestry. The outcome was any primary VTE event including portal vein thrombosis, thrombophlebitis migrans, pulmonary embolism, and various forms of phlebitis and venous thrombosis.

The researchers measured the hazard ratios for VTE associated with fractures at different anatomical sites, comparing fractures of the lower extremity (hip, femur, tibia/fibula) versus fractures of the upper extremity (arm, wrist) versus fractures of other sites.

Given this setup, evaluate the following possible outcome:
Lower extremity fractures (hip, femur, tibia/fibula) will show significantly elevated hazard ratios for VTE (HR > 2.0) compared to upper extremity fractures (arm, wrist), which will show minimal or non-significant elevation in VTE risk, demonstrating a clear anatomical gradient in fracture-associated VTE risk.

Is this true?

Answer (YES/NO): NO